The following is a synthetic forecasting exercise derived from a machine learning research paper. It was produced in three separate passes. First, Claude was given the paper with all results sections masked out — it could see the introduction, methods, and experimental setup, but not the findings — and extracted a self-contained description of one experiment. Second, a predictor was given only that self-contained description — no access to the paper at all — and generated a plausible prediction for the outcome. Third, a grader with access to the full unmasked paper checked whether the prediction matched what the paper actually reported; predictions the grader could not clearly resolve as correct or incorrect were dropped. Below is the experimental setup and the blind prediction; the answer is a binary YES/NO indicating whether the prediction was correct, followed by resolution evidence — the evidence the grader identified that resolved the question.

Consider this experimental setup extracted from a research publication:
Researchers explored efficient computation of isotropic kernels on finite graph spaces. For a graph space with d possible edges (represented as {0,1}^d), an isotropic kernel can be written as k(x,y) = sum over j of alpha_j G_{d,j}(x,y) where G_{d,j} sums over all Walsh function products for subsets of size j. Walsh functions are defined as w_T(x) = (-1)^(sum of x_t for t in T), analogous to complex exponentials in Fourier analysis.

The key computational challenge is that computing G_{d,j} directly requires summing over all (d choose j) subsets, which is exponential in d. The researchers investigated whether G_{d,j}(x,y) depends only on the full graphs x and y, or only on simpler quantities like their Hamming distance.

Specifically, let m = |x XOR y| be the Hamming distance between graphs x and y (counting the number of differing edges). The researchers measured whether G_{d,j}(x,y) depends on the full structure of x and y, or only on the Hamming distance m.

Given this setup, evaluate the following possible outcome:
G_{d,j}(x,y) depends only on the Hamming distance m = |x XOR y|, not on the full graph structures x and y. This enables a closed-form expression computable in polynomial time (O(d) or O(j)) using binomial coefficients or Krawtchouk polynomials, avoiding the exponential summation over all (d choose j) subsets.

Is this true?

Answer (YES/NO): YES